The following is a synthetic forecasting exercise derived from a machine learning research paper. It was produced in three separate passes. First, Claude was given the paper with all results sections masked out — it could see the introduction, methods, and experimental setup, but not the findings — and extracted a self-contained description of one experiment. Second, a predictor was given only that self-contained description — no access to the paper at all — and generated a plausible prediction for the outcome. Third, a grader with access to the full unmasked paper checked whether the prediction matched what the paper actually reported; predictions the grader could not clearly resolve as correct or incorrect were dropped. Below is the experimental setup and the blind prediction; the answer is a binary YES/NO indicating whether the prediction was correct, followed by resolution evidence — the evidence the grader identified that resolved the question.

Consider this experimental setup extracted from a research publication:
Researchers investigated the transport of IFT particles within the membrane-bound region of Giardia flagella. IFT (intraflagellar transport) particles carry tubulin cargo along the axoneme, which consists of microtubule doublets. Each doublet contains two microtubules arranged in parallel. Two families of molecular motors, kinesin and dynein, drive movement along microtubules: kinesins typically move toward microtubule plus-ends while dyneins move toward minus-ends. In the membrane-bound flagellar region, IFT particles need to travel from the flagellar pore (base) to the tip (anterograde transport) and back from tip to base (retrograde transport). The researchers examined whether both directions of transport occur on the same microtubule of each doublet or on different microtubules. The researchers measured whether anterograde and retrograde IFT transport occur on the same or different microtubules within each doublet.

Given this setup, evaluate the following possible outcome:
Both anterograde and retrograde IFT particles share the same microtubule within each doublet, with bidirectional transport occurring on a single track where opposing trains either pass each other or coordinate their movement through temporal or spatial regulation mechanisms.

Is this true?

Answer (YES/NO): NO